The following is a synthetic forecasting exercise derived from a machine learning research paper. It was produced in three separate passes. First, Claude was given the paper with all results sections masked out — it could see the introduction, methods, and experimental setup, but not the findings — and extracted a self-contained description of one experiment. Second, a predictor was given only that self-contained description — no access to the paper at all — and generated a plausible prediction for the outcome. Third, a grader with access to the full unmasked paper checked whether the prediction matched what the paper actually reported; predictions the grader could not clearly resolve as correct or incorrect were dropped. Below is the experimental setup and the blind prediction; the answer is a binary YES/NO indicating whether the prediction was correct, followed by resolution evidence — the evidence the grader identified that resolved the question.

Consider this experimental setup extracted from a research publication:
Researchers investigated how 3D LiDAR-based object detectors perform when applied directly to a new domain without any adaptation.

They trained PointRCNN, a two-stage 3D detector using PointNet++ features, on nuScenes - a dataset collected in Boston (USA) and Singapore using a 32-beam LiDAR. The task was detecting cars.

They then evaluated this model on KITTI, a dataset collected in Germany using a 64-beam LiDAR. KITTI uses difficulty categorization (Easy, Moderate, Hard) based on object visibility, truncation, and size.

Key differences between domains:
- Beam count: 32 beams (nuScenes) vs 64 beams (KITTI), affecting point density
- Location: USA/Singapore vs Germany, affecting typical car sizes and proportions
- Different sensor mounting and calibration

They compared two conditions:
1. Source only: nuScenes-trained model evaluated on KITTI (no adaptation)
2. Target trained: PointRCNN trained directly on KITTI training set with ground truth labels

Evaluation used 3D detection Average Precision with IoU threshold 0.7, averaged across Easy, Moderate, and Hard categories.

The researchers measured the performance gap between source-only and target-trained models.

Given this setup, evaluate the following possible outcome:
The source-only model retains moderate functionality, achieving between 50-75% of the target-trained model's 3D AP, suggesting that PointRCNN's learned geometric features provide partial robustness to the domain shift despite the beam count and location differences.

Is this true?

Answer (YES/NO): NO